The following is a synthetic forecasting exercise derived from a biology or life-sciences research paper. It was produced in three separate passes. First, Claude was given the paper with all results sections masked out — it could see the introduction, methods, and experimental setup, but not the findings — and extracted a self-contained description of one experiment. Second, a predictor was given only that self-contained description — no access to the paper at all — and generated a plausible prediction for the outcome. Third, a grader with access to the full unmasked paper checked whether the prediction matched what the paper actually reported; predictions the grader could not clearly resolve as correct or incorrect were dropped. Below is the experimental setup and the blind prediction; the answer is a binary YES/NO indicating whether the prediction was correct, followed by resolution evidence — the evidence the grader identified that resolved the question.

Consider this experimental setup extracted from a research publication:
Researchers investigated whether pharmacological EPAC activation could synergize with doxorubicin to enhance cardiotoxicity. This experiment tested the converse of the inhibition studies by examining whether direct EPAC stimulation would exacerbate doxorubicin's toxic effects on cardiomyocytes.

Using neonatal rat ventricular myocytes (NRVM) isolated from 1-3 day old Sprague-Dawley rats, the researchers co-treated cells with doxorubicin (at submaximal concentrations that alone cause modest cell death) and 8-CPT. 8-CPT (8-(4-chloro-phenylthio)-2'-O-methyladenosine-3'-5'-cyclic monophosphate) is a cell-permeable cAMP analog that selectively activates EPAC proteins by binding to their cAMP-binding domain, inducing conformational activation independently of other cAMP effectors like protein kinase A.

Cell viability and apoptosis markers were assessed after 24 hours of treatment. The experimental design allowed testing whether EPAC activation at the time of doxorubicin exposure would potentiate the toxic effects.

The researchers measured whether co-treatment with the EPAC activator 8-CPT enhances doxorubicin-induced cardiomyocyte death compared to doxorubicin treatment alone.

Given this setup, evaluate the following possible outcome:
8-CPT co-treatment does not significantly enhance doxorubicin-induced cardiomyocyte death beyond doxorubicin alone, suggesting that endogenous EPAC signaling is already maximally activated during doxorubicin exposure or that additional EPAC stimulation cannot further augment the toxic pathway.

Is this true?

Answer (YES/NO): NO